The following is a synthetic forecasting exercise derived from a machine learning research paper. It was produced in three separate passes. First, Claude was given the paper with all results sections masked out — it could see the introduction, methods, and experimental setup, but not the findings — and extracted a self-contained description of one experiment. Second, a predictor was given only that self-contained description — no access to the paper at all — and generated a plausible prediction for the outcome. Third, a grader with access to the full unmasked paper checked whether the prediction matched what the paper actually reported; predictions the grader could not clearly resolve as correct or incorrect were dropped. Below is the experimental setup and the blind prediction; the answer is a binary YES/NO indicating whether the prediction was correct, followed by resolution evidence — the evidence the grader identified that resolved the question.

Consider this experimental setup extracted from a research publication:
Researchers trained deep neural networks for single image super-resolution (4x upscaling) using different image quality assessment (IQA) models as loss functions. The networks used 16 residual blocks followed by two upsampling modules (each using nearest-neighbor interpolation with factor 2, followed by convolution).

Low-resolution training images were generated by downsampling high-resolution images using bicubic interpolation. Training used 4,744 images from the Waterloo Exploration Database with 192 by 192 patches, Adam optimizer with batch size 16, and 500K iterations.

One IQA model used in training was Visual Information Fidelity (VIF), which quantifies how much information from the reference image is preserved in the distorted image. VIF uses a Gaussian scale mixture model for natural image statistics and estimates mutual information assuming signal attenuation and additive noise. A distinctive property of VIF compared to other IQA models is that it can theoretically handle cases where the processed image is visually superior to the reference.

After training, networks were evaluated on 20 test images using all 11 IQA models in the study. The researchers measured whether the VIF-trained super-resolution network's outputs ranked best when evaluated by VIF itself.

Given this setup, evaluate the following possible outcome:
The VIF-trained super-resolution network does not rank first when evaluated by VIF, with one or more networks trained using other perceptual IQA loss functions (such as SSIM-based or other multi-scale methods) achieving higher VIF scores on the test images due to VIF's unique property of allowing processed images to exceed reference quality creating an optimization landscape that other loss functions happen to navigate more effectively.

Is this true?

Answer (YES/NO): NO